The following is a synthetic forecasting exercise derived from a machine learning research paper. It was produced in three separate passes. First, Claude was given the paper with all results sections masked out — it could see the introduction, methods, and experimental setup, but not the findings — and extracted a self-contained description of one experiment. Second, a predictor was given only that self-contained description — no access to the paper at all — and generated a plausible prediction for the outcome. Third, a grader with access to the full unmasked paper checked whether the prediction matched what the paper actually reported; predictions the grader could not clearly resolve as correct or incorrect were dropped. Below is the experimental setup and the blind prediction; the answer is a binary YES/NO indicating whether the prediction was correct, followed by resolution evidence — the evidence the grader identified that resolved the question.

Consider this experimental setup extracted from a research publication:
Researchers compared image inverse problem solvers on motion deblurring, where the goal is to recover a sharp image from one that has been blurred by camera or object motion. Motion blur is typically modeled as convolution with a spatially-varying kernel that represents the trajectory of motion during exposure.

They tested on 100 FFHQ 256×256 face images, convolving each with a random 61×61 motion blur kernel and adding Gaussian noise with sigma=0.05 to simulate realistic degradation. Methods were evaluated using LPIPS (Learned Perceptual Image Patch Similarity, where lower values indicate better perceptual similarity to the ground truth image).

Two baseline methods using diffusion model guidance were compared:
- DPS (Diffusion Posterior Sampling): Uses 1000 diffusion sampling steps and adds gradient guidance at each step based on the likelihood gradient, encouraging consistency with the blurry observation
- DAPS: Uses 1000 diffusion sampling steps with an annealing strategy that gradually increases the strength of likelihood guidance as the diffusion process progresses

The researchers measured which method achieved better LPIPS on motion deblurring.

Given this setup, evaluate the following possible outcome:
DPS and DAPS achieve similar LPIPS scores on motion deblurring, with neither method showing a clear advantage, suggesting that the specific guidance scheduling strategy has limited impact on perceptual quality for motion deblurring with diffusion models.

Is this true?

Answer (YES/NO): NO